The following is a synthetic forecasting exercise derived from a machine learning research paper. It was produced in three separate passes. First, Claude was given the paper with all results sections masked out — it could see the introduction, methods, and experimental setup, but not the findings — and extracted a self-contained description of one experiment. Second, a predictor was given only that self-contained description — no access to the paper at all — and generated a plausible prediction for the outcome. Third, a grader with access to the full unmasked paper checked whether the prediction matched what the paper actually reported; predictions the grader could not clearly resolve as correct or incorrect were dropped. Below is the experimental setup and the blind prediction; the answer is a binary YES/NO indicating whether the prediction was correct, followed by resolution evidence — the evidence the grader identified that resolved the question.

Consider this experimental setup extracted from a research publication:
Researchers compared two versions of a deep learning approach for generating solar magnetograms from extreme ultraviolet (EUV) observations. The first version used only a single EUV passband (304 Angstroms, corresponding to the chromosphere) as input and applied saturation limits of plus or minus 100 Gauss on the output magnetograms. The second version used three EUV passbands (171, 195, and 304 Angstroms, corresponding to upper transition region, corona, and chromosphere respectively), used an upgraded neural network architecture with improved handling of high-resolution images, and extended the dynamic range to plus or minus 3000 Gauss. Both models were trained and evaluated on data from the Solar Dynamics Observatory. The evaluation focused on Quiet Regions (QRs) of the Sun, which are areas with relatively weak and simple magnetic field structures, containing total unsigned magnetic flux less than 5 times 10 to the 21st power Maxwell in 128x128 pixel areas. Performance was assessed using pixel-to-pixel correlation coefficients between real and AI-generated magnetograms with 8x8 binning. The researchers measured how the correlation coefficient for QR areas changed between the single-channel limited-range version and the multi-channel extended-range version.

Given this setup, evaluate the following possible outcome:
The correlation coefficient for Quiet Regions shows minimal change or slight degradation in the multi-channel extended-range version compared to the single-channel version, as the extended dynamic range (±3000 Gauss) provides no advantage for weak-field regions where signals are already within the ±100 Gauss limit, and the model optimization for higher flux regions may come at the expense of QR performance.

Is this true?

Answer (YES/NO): NO